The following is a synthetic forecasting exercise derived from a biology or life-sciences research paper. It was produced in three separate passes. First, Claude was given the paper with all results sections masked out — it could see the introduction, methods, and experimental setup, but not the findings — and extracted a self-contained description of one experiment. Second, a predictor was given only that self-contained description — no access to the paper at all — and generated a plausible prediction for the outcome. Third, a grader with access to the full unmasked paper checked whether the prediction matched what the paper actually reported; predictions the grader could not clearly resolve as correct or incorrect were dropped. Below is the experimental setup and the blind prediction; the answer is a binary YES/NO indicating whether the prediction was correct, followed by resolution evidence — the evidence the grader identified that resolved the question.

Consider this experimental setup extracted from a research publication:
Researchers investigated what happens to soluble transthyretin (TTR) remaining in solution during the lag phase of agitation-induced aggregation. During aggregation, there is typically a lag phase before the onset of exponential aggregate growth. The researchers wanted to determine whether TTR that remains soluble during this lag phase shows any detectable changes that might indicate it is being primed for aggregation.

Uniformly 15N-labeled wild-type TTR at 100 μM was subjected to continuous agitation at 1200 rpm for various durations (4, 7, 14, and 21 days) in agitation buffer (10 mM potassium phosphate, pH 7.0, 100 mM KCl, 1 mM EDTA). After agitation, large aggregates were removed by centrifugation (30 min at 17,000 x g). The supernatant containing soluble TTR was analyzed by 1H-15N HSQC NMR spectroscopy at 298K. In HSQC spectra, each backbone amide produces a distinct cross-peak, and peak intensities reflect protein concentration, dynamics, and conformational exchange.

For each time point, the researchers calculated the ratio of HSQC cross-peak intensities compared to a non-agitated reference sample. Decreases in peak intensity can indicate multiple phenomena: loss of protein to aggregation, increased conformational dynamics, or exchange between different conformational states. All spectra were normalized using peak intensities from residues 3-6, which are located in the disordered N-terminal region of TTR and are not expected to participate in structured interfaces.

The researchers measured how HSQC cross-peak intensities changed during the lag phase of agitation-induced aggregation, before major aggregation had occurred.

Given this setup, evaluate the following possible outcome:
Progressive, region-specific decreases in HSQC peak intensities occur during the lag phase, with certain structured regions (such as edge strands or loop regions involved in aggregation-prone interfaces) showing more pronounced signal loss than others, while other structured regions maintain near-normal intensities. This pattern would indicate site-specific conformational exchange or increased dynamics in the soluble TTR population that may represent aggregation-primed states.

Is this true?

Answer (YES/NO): YES